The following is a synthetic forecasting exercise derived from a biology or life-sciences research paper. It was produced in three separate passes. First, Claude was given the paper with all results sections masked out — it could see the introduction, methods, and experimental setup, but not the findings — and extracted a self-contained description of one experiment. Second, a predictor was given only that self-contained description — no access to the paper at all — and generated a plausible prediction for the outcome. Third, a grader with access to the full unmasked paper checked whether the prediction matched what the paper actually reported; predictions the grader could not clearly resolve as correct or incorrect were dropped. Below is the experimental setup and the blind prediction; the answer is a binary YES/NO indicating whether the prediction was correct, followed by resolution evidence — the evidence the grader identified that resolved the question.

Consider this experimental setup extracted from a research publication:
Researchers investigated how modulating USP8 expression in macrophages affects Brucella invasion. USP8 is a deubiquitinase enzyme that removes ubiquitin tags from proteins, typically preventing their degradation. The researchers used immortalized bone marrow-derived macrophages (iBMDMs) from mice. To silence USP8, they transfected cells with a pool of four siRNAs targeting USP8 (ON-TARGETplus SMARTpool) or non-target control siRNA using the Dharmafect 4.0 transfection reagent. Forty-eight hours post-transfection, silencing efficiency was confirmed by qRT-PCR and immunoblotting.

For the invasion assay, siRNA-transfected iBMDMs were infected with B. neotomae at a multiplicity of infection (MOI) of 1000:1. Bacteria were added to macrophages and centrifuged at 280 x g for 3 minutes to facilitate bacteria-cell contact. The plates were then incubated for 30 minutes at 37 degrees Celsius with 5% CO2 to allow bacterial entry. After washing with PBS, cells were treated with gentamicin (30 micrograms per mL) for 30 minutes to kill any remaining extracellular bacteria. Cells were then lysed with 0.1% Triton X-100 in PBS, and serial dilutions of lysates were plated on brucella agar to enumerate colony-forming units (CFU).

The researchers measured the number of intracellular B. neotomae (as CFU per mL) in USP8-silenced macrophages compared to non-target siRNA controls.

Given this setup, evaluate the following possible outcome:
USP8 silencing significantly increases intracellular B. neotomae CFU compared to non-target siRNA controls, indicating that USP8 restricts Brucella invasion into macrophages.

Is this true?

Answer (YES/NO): YES